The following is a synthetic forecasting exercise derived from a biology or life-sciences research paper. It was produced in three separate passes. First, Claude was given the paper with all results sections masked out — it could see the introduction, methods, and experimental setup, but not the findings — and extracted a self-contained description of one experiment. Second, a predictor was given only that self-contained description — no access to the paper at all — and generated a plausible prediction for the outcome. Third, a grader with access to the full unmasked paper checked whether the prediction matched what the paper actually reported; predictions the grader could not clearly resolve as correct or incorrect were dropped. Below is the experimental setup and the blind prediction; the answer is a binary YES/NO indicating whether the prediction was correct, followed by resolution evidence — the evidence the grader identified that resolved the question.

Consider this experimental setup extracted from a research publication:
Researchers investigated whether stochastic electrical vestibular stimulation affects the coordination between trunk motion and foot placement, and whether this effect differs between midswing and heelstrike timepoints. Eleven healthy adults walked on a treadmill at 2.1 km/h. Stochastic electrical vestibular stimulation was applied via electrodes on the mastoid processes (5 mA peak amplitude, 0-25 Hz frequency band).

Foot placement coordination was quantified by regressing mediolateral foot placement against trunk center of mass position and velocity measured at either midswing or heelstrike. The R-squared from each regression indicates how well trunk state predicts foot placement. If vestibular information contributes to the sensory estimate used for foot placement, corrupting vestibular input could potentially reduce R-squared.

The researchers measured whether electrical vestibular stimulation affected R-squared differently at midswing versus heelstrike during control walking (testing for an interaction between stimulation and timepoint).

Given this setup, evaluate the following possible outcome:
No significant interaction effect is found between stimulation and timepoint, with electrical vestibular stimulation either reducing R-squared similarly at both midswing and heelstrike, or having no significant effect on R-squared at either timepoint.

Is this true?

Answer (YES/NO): NO